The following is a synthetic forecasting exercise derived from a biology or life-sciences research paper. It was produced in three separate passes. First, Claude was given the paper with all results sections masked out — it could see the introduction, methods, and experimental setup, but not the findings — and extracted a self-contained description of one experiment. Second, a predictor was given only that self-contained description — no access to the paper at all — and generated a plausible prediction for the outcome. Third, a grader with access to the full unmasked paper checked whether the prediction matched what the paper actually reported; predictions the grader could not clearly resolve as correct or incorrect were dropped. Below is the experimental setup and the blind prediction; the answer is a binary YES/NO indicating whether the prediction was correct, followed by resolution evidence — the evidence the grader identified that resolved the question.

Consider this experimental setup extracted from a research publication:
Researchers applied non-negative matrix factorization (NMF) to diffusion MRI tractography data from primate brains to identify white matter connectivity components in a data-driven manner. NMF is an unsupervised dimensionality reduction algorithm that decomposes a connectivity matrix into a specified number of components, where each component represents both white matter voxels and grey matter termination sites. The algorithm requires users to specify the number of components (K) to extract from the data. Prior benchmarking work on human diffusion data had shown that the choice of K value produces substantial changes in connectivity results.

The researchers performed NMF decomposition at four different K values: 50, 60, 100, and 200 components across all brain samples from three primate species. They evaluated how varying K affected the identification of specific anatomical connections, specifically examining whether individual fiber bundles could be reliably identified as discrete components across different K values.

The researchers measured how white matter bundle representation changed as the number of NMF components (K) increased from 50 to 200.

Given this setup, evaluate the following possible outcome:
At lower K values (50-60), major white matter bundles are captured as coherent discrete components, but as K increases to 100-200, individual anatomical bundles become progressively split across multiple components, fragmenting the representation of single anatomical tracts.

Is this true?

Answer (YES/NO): NO